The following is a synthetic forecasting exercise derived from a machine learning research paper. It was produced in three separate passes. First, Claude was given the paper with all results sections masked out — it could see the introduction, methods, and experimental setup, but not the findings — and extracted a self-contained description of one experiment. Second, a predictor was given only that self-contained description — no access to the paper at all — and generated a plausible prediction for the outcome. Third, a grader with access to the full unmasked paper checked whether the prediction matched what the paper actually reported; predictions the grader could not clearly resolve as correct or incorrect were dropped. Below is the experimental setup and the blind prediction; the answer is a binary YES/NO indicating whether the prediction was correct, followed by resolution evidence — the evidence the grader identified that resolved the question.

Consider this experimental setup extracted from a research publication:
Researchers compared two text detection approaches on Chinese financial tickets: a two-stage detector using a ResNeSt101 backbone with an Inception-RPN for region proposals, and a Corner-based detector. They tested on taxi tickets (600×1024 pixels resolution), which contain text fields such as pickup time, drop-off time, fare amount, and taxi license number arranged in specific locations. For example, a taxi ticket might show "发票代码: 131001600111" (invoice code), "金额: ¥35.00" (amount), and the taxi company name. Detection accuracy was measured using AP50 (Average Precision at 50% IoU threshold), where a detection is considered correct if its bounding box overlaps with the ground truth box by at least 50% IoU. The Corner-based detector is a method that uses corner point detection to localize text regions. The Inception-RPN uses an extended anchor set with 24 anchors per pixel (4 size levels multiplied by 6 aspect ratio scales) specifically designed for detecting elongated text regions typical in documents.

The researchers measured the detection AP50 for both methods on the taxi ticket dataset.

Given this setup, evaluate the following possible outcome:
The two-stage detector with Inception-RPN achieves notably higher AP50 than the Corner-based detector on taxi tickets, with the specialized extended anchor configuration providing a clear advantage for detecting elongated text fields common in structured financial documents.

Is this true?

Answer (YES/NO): NO